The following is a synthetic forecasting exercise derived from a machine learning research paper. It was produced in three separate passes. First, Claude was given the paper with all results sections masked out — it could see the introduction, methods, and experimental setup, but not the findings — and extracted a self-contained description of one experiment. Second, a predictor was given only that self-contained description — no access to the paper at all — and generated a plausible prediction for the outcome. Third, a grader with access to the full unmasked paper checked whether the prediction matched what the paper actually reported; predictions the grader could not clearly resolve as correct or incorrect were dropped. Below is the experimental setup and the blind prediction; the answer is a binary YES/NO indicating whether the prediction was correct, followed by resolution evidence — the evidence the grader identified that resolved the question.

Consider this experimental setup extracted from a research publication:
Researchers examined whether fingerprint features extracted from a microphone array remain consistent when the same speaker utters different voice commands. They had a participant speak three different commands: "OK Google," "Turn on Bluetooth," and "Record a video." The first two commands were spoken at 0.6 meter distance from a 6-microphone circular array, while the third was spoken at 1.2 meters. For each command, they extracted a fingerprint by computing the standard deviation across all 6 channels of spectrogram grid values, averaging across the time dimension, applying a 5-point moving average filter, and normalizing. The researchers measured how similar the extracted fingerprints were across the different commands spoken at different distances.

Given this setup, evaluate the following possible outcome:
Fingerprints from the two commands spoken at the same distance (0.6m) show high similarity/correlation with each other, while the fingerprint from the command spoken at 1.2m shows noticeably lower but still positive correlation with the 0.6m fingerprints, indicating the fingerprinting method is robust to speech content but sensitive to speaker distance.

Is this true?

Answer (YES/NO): NO